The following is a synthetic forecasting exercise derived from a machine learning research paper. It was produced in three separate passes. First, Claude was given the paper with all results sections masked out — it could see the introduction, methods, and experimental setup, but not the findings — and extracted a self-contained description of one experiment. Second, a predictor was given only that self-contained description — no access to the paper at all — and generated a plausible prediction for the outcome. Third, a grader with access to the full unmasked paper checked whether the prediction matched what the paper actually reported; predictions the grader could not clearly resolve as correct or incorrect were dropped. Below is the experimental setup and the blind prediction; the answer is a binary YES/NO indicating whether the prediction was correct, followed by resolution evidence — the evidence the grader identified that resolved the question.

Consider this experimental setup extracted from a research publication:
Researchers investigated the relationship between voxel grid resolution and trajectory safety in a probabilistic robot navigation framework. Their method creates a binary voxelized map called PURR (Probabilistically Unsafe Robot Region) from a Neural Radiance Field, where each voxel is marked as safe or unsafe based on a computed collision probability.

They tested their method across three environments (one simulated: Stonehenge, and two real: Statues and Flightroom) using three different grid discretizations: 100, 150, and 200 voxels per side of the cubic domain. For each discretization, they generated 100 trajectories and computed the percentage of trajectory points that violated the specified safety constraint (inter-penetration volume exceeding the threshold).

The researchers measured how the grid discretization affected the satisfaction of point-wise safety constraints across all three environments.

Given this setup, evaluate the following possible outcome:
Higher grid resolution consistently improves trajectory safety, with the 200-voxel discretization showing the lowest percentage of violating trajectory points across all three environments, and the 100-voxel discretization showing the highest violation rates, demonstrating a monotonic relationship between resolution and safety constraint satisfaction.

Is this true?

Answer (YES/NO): NO